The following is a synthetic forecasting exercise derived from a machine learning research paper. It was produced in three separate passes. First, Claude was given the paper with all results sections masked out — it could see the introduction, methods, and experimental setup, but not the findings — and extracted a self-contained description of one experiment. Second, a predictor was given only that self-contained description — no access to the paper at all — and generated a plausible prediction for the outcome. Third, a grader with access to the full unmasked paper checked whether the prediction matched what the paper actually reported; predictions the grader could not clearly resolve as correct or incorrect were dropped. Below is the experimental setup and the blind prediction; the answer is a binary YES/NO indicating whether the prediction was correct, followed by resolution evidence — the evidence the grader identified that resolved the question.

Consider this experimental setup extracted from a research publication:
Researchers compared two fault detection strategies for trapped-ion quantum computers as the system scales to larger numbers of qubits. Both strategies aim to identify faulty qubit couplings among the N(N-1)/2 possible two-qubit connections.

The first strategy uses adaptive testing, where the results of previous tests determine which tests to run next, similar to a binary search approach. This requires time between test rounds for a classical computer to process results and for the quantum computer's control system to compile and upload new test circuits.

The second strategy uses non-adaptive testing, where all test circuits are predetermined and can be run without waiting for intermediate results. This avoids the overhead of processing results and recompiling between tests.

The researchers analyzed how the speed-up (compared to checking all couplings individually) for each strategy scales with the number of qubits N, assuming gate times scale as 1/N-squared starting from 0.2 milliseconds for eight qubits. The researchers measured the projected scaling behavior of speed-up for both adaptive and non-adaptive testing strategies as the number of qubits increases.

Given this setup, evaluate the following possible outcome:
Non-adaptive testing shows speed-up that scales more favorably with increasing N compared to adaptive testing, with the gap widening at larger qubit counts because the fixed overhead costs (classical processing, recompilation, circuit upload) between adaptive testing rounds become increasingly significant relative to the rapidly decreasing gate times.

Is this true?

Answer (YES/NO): YES